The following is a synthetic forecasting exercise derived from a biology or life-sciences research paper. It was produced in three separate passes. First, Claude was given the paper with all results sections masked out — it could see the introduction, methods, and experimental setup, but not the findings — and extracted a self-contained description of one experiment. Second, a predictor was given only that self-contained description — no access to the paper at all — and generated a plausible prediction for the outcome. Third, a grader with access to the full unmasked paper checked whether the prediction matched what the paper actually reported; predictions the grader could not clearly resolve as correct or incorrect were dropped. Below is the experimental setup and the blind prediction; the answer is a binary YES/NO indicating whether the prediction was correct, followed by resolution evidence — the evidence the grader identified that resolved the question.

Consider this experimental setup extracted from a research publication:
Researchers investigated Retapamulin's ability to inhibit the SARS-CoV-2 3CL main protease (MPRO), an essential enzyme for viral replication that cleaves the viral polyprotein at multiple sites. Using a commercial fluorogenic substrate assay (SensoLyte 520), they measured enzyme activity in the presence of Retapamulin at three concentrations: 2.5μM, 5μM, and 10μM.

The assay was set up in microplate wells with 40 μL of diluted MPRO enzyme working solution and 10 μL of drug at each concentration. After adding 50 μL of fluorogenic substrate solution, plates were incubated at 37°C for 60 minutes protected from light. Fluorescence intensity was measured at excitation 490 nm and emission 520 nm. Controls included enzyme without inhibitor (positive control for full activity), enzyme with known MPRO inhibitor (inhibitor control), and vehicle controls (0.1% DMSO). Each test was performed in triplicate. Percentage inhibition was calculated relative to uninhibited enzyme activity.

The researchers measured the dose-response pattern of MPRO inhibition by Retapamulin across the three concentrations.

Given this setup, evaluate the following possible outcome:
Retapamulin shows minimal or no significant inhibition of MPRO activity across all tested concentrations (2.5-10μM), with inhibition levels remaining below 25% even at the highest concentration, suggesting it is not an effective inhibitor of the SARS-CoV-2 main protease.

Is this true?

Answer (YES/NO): NO